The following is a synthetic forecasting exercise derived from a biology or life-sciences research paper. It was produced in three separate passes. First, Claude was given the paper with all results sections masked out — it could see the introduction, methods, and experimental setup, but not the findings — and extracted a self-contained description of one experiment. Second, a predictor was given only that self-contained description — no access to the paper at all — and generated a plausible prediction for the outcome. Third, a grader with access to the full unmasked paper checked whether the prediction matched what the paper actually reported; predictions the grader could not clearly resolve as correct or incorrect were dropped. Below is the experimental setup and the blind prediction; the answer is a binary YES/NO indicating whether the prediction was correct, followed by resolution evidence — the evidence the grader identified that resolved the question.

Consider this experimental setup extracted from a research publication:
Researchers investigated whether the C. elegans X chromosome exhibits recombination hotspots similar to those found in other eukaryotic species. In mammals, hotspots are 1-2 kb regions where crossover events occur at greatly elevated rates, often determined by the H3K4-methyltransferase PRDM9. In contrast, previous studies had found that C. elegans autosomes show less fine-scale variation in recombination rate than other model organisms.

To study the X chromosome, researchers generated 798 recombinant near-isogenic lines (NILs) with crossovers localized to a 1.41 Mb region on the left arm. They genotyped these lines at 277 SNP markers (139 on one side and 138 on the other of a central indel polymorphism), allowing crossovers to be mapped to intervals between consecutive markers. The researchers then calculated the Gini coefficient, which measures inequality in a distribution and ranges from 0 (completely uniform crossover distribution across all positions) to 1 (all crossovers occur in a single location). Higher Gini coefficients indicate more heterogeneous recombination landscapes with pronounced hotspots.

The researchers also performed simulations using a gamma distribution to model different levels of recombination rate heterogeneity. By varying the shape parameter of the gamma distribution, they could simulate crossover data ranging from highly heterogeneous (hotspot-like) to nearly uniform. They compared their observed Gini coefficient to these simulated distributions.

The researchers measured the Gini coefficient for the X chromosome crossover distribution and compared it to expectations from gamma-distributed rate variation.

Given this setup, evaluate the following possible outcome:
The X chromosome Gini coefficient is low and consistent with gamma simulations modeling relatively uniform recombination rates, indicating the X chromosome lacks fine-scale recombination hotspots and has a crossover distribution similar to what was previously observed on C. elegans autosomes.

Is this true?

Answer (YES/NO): YES